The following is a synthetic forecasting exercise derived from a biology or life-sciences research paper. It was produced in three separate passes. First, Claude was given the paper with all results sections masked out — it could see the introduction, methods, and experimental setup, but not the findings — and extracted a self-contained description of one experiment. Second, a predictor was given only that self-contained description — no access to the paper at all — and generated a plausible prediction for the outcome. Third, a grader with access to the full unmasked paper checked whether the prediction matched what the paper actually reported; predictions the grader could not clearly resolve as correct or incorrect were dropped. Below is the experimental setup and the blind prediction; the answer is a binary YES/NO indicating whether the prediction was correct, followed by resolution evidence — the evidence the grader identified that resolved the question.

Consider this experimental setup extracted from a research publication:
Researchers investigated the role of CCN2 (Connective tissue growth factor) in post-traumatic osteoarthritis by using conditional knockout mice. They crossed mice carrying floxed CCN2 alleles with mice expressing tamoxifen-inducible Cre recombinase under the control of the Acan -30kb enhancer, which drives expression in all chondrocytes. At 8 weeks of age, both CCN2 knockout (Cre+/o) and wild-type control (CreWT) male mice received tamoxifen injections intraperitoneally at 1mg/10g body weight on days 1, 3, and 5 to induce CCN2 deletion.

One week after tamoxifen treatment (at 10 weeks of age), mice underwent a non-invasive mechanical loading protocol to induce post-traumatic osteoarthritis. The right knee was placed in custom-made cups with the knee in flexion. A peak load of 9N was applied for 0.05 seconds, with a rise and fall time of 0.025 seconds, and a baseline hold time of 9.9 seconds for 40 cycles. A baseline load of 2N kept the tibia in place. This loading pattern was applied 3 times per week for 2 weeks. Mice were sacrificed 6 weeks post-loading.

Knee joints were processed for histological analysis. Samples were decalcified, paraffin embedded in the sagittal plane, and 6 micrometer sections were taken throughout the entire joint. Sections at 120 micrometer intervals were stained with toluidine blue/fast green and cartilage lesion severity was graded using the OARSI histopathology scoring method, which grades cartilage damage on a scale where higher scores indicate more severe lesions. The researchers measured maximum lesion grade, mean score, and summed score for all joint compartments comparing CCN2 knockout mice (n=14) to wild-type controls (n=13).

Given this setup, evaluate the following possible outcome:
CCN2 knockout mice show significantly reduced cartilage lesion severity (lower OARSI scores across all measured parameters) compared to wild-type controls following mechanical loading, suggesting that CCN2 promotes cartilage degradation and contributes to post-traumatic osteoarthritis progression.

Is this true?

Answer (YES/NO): NO